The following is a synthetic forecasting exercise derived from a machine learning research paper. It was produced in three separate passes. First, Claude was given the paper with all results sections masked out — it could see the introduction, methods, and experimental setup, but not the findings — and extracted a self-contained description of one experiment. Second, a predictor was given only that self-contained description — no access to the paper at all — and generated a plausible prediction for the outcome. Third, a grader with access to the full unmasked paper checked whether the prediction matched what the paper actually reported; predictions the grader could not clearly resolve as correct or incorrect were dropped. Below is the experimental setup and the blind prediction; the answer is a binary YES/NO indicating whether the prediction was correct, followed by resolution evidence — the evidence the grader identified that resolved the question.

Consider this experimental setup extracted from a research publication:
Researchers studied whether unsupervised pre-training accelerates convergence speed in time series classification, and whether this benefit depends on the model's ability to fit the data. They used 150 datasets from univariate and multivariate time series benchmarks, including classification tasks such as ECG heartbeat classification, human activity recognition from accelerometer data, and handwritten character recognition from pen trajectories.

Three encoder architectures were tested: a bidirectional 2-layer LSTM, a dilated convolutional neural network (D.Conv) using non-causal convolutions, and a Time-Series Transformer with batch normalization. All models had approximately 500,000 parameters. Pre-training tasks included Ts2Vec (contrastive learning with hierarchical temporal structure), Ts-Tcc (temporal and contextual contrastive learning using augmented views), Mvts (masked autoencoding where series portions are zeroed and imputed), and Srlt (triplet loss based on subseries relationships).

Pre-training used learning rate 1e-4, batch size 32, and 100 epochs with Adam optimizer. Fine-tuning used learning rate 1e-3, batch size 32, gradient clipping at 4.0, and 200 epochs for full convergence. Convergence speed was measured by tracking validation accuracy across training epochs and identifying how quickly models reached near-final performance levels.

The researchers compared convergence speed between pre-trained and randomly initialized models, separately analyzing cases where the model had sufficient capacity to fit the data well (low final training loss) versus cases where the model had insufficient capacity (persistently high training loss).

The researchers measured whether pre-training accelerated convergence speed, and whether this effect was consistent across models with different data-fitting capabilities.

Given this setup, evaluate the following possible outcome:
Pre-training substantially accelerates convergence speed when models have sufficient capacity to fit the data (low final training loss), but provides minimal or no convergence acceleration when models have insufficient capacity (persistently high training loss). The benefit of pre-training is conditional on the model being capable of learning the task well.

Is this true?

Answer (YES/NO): YES